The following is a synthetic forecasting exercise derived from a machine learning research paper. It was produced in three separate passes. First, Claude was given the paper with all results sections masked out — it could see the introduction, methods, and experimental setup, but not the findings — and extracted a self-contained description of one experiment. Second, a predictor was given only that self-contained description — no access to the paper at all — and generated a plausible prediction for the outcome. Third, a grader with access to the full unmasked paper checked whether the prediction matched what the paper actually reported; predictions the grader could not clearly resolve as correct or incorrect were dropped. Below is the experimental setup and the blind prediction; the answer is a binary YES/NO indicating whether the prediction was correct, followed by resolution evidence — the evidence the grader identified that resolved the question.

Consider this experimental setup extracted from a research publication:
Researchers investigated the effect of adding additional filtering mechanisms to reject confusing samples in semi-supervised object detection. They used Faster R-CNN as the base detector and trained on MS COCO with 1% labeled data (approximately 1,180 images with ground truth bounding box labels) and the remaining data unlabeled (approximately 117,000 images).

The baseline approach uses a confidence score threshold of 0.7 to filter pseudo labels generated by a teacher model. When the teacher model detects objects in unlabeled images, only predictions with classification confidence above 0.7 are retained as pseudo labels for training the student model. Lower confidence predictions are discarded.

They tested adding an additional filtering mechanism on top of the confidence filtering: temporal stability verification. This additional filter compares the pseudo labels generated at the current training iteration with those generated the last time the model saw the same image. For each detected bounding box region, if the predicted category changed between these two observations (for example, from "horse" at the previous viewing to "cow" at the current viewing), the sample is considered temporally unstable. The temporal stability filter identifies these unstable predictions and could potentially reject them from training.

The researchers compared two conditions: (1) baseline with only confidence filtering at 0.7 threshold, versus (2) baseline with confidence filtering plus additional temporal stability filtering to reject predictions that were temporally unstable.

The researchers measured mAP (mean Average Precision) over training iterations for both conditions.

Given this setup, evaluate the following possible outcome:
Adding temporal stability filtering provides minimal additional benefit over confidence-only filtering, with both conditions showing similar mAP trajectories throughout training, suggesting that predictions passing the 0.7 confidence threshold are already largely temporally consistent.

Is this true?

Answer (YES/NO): NO